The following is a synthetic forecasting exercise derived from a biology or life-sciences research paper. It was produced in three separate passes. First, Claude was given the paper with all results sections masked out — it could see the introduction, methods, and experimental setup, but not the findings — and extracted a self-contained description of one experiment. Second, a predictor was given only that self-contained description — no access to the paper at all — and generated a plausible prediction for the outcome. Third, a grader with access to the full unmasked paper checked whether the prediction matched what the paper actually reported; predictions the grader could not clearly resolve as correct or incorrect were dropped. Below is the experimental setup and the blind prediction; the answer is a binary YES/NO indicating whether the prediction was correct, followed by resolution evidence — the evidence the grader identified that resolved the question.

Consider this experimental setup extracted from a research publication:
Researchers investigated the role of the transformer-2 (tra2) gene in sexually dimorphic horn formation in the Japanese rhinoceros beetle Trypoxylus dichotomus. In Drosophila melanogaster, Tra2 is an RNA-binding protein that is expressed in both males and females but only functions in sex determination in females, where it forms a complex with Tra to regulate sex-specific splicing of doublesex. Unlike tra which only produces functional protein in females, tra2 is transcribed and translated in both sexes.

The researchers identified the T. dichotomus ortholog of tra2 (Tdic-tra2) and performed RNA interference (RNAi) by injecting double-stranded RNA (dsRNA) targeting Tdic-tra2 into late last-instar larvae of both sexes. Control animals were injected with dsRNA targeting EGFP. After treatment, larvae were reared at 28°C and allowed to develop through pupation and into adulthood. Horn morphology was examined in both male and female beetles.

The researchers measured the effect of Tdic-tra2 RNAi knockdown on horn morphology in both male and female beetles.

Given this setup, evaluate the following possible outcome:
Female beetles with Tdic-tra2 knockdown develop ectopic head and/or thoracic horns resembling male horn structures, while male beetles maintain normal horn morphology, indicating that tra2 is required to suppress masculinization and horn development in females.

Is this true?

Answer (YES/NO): NO